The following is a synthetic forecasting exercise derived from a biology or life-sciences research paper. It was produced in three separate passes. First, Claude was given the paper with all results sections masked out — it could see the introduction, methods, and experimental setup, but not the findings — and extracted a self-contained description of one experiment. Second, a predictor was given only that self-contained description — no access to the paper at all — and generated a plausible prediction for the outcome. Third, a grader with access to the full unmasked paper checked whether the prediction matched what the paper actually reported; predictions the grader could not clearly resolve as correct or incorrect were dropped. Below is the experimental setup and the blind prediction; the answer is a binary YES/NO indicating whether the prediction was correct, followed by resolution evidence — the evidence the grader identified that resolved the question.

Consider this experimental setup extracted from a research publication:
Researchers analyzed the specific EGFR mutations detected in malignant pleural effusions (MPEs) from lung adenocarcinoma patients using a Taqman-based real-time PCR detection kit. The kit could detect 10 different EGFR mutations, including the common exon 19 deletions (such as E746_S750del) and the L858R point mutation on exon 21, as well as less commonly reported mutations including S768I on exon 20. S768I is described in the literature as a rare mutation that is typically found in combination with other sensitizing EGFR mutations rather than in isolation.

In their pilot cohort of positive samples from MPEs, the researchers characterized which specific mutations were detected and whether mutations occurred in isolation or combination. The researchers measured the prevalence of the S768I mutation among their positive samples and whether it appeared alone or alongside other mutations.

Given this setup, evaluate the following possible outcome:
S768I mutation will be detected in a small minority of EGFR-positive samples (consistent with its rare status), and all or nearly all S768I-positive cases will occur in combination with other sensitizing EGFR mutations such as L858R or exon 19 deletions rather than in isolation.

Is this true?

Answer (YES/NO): NO